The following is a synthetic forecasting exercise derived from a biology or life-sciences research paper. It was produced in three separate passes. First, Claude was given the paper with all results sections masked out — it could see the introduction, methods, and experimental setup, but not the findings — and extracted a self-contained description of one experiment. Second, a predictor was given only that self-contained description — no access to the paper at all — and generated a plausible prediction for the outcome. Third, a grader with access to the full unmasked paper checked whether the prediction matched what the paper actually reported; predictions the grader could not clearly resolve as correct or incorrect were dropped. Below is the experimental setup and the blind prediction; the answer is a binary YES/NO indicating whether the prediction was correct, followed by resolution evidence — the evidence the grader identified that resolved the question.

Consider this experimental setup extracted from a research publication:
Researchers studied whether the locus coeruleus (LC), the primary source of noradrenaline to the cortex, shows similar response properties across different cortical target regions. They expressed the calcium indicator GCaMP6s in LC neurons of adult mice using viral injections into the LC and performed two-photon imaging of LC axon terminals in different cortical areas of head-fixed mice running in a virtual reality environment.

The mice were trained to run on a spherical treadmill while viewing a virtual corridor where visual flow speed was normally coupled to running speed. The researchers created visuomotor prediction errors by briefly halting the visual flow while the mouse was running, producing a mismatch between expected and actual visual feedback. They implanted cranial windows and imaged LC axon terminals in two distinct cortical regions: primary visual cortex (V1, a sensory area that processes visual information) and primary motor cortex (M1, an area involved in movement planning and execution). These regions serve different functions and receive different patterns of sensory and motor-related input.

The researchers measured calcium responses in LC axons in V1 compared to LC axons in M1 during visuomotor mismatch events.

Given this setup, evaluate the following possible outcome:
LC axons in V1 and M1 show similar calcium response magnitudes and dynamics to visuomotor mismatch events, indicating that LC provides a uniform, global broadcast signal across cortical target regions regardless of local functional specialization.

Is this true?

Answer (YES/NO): YES